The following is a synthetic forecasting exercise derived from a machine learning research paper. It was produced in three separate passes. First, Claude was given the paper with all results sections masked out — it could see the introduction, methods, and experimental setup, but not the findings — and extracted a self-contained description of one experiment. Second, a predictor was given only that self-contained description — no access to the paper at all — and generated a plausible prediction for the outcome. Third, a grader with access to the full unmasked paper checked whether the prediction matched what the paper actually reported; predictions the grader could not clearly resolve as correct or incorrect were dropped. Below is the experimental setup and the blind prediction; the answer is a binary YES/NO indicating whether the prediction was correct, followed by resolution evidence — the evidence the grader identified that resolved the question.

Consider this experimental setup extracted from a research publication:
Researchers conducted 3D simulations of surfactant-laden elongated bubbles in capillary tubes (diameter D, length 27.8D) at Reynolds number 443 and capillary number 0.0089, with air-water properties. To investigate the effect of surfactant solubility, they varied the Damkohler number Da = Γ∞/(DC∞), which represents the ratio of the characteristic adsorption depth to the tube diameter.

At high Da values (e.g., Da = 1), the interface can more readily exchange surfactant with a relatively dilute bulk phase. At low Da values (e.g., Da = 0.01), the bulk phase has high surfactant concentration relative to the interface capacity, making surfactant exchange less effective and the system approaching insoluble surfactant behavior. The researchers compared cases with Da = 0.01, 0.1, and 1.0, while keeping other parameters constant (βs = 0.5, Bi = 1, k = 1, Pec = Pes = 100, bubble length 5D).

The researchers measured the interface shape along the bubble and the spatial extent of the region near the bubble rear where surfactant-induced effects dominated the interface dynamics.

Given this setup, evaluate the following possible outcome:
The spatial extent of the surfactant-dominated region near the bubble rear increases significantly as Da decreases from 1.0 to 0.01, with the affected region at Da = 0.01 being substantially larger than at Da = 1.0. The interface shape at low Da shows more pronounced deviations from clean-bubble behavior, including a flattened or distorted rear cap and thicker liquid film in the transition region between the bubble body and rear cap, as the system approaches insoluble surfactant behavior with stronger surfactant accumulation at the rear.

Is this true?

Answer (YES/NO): NO